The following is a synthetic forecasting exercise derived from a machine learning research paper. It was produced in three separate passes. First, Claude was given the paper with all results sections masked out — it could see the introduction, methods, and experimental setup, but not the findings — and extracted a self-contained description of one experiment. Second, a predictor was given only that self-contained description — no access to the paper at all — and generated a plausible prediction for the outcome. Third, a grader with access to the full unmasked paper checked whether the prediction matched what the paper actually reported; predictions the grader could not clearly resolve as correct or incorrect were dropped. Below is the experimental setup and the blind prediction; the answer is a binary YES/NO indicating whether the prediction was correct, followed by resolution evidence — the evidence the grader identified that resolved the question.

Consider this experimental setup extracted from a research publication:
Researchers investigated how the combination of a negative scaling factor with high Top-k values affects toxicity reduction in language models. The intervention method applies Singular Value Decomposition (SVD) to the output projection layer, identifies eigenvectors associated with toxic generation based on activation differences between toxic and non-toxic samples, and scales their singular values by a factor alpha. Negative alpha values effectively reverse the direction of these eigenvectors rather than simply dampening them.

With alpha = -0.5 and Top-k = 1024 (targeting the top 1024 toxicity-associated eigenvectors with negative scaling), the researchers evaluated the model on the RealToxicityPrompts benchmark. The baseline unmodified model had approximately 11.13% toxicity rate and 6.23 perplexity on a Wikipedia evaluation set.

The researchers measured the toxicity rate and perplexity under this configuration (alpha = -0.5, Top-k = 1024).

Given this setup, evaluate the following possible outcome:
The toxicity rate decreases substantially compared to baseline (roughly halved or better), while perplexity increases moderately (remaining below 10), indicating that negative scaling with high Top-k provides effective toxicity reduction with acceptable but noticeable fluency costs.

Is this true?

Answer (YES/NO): NO